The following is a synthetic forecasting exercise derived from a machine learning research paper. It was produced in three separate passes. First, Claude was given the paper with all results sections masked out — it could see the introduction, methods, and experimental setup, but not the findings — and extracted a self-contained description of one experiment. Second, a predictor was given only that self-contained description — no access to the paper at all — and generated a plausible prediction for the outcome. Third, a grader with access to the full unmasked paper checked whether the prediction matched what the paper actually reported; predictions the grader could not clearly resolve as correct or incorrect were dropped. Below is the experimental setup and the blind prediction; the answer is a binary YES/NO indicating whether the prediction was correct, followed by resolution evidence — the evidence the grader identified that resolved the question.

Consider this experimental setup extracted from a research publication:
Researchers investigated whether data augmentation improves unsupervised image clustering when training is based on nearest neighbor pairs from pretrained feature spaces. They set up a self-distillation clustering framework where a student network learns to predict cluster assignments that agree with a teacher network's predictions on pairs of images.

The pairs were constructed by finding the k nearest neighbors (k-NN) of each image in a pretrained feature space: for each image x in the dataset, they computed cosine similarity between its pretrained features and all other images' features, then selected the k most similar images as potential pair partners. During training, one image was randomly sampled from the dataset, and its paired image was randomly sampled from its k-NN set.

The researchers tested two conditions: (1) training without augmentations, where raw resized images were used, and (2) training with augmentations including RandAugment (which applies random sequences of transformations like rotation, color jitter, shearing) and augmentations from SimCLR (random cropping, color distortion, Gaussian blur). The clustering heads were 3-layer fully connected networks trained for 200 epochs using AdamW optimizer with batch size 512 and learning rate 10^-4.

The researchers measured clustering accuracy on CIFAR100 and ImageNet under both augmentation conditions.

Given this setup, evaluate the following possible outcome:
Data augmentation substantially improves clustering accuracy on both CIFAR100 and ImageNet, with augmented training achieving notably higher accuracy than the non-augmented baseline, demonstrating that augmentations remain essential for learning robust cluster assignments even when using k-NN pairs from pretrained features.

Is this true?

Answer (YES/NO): NO